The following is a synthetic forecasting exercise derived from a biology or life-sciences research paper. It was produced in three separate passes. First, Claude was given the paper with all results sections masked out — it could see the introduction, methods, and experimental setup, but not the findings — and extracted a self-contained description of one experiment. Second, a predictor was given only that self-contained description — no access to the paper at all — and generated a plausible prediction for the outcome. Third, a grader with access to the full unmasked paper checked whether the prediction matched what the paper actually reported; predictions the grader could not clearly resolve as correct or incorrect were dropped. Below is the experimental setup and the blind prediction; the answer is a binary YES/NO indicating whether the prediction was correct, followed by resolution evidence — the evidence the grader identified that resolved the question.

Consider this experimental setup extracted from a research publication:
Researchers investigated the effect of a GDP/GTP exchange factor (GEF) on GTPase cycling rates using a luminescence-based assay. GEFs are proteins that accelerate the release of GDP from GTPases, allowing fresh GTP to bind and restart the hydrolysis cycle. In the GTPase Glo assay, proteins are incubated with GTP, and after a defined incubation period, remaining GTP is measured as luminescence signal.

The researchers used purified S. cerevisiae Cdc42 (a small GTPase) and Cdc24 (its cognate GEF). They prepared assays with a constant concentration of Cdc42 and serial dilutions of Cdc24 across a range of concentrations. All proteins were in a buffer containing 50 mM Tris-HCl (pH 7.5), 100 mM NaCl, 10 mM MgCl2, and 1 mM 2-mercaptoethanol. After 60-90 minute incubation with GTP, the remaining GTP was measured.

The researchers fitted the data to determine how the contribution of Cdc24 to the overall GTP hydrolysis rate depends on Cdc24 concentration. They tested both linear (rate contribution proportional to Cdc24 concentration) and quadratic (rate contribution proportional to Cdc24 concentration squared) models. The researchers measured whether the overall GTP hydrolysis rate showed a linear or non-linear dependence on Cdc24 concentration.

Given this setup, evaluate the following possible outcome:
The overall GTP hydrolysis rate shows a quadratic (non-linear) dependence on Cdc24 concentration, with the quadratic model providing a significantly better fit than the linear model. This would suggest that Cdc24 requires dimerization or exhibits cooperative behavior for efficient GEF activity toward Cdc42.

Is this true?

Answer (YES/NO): YES